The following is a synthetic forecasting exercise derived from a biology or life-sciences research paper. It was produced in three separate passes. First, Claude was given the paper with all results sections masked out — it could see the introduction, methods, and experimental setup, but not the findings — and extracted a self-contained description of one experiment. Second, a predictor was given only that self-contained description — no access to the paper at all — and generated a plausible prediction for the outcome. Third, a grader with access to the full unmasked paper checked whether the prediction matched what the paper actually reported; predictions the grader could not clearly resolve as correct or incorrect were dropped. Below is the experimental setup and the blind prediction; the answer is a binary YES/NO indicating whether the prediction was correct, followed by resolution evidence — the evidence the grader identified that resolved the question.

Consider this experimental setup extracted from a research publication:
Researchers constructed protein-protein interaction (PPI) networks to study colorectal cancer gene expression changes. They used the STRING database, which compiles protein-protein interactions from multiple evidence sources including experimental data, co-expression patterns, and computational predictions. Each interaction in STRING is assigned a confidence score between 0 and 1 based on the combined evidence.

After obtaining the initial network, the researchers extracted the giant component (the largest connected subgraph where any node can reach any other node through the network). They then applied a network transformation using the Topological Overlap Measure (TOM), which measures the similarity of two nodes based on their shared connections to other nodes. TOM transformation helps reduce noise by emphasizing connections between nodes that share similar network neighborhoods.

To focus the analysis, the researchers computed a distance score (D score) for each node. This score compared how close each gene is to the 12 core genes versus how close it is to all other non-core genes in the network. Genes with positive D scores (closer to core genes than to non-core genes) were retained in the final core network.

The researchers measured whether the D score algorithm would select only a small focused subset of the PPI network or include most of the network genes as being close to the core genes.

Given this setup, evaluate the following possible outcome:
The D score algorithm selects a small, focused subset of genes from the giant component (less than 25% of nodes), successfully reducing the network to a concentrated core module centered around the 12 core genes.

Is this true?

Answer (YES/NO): YES